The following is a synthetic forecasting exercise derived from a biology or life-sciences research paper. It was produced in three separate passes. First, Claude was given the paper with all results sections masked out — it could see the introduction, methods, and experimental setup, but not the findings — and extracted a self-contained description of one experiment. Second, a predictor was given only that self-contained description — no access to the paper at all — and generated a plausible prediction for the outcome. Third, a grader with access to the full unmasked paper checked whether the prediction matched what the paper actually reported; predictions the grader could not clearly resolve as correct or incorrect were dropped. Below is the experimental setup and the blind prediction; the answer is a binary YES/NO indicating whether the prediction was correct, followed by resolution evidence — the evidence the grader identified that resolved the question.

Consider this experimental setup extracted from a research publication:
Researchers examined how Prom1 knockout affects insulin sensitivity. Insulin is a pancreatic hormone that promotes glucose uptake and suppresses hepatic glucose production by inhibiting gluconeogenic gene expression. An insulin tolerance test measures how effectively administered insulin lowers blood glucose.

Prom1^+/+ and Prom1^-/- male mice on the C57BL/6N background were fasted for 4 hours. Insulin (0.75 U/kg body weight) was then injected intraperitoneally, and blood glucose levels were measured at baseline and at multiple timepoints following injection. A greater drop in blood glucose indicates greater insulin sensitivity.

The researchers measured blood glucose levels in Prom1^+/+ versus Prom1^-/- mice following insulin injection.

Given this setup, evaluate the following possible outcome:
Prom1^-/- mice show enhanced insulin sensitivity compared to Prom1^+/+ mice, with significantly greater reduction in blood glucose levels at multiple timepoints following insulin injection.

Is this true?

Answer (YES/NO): NO